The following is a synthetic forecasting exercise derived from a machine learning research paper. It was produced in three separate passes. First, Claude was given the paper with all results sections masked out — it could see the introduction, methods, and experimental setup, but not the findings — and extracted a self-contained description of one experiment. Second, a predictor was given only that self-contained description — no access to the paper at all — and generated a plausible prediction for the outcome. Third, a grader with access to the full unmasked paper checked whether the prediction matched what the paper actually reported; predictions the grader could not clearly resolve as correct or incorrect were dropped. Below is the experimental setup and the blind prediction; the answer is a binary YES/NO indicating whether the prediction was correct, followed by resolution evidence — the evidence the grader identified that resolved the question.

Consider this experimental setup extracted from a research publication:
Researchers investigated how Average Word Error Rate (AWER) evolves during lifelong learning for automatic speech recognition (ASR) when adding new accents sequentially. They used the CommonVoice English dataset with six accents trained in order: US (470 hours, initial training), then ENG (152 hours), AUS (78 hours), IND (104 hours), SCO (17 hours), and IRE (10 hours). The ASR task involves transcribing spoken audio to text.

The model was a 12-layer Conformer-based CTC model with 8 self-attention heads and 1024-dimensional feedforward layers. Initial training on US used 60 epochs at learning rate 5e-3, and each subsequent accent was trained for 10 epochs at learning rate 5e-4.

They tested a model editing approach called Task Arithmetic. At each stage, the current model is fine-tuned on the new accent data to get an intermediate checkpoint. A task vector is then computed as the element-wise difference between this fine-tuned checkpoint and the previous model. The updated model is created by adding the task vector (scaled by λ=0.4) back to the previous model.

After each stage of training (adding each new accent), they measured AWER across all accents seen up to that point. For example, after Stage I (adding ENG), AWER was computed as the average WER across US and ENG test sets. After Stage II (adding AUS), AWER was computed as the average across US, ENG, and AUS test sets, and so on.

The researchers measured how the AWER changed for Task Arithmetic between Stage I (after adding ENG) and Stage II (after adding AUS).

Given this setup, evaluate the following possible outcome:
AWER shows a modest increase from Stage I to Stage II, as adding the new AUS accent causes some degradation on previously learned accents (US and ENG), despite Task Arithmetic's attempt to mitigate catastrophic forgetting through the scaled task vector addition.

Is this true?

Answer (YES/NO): NO